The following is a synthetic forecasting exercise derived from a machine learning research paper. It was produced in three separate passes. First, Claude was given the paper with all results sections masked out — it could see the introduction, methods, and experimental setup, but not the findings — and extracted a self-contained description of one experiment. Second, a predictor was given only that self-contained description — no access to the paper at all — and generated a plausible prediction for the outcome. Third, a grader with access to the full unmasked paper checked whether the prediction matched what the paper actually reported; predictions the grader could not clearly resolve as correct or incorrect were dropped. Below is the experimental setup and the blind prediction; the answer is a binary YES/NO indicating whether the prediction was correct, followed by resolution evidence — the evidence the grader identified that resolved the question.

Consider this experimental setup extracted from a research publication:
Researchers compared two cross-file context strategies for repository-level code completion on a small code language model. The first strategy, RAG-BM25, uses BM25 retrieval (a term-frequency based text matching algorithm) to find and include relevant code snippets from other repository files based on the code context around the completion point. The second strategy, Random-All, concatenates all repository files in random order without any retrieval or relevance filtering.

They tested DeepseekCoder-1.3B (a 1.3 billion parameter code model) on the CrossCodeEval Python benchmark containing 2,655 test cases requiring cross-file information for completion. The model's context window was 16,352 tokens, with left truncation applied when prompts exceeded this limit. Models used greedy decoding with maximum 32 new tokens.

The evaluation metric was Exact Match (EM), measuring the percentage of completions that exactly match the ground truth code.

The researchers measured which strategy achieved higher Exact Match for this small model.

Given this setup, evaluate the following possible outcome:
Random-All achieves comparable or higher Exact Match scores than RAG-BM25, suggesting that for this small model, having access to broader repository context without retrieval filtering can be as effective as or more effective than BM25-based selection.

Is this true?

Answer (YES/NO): NO